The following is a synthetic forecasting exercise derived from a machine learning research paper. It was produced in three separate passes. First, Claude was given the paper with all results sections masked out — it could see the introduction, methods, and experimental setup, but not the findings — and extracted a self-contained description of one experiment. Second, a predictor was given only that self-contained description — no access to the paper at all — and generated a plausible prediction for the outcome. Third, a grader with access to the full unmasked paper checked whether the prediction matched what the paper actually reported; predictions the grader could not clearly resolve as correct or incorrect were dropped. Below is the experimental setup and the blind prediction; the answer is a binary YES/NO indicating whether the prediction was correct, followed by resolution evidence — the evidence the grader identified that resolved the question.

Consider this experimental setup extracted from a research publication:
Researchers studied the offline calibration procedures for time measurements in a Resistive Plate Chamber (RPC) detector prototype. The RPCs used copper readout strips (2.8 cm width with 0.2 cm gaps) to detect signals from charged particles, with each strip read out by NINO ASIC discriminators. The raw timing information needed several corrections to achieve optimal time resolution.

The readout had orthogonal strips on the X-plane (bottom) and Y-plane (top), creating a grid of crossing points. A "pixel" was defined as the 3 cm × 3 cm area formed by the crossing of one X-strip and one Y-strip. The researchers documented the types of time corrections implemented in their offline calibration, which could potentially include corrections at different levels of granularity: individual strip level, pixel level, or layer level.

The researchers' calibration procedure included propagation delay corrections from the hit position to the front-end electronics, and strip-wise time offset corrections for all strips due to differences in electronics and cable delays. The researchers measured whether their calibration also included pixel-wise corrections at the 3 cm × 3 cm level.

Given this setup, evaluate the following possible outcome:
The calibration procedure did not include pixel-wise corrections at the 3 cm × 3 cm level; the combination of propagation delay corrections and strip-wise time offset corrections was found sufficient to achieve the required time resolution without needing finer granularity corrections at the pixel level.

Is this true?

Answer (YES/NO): NO